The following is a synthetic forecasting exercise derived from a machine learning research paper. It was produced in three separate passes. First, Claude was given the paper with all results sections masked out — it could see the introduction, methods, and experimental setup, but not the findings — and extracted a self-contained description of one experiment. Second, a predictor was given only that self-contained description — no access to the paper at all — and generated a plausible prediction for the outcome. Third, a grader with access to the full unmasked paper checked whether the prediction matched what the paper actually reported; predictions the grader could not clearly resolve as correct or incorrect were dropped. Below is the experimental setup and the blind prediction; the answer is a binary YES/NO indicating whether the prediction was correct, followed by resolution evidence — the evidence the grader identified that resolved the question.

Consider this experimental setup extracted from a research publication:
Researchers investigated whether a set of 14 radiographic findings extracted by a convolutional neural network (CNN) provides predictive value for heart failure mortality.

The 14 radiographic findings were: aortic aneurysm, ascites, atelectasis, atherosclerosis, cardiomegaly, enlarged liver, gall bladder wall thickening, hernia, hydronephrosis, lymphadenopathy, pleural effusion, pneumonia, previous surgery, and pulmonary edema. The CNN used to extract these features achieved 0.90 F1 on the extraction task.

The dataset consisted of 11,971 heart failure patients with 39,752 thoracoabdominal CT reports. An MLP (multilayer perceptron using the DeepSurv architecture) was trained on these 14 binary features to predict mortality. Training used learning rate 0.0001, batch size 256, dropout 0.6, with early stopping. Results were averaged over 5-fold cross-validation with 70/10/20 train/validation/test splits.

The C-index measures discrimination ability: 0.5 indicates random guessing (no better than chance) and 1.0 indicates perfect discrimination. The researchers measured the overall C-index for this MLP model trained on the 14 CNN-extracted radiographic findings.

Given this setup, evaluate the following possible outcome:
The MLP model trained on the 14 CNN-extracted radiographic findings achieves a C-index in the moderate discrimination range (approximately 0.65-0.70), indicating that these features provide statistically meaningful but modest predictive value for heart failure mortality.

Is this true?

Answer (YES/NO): NO